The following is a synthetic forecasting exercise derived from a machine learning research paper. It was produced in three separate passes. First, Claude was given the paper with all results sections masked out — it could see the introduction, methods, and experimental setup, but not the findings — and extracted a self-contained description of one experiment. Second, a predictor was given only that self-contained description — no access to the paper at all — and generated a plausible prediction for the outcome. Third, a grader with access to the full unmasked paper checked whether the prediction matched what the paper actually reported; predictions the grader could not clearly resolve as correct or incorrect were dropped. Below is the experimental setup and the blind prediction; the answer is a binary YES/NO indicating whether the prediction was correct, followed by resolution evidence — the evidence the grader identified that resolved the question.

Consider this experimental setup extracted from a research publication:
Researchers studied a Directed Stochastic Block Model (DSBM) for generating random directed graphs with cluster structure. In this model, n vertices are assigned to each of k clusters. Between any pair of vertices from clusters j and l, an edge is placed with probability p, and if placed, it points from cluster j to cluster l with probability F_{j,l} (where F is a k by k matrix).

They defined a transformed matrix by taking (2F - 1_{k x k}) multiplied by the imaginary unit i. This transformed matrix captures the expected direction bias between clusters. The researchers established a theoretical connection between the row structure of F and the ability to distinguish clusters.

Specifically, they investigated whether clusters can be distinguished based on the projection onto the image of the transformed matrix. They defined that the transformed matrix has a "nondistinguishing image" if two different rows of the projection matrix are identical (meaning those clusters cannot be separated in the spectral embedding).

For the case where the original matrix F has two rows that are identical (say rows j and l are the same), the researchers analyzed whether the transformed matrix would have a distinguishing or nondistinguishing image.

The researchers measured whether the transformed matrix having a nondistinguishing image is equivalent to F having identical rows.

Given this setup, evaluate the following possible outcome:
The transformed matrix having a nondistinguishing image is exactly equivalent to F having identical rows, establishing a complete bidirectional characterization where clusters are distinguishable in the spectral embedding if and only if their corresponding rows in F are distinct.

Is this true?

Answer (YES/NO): YES